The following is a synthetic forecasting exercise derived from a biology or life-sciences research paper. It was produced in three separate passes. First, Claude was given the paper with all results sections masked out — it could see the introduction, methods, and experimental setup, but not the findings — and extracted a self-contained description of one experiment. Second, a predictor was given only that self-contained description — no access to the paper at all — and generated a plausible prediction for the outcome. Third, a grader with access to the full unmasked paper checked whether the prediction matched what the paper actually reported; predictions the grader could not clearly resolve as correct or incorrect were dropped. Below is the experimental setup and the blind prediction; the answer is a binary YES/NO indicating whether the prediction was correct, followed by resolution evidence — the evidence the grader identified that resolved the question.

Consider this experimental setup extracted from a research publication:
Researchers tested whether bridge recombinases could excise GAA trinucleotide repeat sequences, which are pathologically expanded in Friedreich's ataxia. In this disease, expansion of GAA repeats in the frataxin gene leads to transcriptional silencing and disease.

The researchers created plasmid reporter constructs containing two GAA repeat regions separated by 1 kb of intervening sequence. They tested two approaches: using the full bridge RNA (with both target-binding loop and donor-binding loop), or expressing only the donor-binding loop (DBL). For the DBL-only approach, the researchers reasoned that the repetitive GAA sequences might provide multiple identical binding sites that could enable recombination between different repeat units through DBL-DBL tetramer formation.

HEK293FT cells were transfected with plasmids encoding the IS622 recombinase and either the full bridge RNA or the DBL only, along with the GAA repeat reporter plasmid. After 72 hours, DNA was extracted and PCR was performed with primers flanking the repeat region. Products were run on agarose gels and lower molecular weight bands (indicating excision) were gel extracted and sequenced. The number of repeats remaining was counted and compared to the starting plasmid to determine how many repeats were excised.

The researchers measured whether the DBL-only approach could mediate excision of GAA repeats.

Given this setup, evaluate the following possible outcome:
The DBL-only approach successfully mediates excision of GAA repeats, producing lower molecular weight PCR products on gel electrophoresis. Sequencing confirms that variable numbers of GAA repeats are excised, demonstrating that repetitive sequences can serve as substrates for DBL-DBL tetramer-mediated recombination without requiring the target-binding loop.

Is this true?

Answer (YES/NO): YES